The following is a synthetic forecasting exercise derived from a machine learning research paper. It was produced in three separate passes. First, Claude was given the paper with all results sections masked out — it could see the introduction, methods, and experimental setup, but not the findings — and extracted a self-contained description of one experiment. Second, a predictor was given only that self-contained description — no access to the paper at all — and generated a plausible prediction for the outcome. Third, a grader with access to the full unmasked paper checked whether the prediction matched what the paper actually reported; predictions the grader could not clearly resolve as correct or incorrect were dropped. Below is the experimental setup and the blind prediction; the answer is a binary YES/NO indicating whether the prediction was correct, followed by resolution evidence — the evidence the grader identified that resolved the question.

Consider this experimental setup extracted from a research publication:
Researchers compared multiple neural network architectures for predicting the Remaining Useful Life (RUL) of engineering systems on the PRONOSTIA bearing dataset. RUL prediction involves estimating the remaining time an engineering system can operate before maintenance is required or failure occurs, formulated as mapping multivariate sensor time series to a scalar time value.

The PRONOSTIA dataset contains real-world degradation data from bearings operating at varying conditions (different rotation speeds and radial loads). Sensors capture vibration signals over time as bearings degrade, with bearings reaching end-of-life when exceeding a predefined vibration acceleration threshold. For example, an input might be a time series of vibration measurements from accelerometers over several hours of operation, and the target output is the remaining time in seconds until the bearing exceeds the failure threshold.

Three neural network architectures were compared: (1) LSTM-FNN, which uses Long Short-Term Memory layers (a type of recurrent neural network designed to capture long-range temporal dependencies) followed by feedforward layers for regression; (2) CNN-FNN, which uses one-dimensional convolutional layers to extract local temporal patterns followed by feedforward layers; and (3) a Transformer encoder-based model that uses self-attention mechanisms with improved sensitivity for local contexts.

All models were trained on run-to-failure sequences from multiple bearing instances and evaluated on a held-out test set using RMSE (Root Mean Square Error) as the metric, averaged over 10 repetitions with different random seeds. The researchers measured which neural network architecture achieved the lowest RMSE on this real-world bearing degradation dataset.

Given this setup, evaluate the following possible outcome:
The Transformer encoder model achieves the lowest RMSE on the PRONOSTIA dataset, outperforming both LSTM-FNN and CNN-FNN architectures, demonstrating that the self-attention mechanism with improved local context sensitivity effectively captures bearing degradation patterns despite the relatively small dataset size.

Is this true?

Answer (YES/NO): NO